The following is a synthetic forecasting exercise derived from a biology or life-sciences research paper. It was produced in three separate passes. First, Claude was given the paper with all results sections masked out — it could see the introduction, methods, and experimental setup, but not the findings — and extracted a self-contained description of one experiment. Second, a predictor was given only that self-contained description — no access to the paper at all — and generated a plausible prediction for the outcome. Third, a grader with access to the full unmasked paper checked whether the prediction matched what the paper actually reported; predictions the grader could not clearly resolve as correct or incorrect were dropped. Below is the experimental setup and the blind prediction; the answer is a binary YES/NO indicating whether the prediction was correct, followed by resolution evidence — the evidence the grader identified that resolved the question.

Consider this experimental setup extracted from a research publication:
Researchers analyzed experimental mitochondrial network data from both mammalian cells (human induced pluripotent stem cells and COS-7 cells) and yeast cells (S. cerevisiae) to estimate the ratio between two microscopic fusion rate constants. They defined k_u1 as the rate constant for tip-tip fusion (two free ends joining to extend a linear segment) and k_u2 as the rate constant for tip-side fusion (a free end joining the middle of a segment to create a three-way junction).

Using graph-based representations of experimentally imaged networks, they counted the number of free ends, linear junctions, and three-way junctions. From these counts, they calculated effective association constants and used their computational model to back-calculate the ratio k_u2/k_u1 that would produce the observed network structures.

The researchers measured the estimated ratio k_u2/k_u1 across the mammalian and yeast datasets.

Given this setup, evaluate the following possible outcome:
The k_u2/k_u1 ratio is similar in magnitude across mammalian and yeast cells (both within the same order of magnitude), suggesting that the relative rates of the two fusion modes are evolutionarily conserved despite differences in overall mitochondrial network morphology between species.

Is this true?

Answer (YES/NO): YES